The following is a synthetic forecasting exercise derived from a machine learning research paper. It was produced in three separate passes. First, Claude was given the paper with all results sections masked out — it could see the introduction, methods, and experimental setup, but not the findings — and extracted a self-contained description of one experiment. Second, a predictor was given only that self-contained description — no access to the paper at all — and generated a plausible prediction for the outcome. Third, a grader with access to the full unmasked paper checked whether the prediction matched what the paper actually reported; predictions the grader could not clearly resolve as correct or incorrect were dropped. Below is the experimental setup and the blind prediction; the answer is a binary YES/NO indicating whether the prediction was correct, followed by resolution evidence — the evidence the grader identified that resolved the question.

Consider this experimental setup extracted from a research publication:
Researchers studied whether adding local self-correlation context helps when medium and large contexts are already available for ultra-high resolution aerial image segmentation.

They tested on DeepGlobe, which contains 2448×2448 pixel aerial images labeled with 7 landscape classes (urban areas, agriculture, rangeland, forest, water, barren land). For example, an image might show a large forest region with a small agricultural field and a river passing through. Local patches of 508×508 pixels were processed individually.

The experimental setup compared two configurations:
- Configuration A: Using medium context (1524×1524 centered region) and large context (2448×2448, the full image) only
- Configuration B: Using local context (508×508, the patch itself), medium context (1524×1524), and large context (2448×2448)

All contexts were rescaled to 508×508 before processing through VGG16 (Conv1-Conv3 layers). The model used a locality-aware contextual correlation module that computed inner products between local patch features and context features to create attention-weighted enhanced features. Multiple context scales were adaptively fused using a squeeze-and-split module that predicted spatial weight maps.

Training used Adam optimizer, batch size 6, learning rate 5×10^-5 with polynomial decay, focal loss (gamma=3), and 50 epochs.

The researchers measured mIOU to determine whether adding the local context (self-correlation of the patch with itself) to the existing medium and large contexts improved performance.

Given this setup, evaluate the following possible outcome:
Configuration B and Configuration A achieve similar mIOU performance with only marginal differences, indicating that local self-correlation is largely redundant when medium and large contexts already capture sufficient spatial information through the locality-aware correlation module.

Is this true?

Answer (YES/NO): YES